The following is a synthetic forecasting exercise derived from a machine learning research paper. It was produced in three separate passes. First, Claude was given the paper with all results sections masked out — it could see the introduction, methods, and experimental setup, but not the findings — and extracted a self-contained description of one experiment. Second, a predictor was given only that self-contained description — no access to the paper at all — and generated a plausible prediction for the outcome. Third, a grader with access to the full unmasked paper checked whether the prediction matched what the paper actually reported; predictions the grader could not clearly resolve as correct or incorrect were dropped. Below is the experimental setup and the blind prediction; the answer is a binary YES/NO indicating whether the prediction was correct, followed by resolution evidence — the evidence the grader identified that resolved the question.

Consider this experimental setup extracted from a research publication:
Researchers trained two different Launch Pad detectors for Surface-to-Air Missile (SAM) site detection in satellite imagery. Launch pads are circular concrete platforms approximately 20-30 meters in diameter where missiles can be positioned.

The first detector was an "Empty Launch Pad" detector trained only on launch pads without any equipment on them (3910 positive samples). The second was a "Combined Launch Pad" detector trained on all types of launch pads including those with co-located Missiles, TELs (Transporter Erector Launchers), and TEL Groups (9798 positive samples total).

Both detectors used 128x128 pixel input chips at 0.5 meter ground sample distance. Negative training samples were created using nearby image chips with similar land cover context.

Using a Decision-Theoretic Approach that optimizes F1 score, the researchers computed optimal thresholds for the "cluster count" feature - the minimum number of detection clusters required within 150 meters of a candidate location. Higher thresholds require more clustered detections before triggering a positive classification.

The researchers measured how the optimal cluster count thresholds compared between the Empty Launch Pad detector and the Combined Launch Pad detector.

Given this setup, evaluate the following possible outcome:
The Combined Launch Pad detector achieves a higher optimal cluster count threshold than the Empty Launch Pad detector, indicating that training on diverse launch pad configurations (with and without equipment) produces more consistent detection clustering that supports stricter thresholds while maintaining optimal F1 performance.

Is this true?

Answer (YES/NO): NO